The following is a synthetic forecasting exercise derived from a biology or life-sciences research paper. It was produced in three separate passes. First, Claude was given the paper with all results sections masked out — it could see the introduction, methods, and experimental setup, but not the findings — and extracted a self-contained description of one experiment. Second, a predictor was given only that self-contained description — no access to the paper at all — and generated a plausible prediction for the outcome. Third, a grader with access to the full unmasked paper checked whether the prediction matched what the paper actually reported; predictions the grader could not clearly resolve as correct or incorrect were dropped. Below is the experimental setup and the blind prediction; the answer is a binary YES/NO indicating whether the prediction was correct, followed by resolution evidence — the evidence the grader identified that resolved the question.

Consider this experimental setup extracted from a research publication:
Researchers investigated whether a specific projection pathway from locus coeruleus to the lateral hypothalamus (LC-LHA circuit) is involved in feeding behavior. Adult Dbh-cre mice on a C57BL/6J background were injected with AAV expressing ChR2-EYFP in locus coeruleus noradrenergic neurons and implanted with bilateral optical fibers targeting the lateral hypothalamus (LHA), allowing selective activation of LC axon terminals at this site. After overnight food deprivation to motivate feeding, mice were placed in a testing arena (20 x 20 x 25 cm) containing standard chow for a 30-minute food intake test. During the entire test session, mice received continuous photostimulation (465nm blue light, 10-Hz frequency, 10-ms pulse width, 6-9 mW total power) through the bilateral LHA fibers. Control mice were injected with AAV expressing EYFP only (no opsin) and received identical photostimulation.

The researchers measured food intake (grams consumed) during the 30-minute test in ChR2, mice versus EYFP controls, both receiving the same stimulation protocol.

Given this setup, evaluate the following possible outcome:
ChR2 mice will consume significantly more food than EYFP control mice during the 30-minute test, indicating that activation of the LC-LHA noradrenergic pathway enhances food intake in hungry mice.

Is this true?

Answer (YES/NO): NO